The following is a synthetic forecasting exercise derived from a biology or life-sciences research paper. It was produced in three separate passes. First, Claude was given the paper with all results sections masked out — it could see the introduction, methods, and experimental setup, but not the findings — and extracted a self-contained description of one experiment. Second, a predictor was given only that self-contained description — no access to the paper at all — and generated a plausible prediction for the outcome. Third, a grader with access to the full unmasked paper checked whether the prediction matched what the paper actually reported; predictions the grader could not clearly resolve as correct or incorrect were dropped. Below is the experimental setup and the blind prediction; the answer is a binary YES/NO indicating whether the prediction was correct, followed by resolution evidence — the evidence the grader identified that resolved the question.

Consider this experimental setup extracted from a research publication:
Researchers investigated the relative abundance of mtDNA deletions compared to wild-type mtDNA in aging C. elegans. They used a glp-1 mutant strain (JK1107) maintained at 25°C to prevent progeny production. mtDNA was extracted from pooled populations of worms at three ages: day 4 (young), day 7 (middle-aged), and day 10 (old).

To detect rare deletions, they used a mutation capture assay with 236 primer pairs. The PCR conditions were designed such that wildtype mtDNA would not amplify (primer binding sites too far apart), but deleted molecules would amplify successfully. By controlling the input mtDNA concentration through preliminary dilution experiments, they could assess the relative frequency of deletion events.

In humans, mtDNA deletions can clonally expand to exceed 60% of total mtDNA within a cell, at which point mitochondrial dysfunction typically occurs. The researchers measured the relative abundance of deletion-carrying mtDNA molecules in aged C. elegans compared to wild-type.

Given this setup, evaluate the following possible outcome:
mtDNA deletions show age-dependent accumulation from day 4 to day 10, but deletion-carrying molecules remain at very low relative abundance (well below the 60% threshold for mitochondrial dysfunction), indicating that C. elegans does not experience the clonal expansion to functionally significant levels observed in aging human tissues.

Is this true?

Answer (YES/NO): NO